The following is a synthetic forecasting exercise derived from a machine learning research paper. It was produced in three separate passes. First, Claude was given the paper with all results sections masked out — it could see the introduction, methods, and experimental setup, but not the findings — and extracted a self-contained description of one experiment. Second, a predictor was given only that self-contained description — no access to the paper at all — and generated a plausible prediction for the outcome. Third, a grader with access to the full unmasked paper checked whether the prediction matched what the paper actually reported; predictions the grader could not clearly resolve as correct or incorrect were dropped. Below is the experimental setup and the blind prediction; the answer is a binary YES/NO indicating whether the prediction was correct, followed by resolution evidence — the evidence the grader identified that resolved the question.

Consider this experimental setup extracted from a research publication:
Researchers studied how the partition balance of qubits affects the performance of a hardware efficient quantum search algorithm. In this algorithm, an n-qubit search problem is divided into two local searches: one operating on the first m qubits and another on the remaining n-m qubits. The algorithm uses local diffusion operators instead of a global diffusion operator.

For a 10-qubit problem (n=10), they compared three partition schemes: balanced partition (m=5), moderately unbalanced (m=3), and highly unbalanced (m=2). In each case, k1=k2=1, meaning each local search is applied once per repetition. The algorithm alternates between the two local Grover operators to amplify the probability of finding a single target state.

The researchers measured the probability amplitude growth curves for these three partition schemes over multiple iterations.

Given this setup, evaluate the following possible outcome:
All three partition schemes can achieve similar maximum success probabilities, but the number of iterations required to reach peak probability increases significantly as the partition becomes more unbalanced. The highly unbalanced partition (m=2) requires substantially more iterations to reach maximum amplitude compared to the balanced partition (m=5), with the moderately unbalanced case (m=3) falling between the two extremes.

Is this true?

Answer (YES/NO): NO